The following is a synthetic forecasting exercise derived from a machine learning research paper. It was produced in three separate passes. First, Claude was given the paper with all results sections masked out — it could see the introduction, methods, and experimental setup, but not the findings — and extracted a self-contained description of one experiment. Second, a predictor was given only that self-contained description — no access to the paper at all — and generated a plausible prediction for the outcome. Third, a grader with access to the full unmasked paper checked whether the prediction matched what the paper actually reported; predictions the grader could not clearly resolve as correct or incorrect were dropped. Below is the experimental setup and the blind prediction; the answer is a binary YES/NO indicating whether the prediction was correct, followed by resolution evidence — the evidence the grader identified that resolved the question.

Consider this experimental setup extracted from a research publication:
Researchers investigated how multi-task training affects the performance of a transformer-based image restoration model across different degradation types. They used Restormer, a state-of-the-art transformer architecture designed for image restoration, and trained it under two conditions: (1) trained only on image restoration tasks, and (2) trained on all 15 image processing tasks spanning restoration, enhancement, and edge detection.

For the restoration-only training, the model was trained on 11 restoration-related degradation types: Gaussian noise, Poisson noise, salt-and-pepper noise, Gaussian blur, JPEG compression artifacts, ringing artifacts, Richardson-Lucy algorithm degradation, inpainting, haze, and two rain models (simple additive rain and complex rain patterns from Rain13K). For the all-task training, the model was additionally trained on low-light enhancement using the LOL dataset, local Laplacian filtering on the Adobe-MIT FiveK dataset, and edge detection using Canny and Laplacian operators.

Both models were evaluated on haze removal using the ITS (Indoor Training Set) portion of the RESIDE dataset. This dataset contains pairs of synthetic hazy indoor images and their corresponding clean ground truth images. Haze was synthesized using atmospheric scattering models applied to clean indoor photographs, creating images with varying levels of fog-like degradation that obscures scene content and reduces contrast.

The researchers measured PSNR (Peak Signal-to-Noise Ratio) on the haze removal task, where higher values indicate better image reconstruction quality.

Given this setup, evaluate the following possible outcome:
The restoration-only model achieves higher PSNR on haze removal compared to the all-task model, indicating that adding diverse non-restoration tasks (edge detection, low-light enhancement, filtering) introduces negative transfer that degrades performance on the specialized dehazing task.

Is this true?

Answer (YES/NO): YES